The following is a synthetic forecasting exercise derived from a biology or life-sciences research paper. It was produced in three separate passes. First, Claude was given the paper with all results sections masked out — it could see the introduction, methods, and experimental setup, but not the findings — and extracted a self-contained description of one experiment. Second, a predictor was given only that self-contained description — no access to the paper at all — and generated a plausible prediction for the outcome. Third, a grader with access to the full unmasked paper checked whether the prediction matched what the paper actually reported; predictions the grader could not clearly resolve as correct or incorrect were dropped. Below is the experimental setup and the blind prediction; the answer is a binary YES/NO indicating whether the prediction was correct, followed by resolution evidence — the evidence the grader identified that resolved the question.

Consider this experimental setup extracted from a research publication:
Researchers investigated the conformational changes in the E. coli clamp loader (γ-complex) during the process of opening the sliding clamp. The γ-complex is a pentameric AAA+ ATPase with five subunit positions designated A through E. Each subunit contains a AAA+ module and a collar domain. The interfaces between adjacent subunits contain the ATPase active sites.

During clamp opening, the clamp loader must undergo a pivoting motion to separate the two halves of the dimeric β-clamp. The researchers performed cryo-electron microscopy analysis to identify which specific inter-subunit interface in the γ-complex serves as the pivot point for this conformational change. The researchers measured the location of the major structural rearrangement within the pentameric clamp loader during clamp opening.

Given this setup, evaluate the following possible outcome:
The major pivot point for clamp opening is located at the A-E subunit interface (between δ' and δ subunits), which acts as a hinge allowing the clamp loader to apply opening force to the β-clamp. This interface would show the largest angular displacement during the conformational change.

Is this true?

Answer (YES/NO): NO